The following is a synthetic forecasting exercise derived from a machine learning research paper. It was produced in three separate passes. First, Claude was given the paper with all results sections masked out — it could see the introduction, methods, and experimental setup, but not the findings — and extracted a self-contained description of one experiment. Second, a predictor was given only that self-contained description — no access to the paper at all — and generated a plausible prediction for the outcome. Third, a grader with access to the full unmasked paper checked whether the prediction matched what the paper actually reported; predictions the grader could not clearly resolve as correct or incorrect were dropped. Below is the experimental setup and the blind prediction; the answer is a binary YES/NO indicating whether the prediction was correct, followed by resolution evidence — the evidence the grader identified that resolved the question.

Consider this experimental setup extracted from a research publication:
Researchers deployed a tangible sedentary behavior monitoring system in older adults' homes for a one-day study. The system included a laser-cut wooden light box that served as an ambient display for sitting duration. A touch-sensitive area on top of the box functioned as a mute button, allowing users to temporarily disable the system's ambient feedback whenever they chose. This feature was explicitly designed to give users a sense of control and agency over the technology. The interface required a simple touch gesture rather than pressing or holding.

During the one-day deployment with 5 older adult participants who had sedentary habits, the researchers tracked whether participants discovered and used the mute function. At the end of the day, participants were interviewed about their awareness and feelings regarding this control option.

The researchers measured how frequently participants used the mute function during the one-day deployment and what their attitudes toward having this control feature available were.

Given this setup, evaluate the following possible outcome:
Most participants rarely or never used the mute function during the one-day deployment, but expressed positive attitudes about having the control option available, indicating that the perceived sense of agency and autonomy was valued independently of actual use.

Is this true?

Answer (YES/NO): NO